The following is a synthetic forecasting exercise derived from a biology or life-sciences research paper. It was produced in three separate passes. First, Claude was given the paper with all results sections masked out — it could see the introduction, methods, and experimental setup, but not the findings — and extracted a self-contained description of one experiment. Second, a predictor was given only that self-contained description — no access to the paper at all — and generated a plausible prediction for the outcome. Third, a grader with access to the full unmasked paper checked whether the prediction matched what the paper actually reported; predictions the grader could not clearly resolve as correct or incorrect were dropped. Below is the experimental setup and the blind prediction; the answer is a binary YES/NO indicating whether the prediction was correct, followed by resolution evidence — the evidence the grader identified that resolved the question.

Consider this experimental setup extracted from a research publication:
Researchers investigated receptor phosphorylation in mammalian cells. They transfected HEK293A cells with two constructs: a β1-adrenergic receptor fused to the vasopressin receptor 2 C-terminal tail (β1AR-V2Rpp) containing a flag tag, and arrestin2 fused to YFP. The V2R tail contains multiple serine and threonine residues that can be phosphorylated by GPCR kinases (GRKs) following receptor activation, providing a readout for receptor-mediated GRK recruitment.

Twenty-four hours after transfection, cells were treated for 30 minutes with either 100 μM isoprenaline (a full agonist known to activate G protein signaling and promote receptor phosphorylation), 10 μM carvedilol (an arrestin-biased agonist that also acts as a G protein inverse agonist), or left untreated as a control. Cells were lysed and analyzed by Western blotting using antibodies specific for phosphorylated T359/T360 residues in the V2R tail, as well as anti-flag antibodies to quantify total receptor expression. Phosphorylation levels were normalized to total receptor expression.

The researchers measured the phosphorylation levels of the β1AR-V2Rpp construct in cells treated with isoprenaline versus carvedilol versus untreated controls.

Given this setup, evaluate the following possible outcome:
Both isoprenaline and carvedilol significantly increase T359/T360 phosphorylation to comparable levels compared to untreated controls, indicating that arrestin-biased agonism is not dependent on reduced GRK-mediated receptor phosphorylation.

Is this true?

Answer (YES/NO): NO